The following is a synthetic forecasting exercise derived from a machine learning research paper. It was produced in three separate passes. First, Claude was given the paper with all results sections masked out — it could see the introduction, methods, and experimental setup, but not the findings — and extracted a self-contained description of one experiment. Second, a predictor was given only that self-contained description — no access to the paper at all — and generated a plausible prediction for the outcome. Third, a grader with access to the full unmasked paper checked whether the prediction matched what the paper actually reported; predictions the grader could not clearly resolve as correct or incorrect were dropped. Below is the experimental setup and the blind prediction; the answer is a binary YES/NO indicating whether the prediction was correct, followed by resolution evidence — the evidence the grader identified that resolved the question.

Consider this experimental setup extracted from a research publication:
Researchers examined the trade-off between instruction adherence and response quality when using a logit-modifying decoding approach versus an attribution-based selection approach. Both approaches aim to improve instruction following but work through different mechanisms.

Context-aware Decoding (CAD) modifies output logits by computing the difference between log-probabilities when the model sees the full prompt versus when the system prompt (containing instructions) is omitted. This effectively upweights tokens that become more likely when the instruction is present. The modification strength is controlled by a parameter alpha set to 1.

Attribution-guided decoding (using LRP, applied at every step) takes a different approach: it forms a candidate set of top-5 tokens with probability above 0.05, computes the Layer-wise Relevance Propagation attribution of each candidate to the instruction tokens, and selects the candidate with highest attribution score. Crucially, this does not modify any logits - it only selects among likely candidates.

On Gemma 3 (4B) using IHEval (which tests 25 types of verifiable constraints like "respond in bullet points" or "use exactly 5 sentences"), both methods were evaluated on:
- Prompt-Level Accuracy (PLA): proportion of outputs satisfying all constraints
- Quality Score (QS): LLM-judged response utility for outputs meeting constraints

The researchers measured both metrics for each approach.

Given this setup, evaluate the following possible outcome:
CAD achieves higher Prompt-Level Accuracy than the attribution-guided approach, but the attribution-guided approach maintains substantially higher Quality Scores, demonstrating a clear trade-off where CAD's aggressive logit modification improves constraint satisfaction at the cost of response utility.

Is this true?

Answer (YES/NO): NO